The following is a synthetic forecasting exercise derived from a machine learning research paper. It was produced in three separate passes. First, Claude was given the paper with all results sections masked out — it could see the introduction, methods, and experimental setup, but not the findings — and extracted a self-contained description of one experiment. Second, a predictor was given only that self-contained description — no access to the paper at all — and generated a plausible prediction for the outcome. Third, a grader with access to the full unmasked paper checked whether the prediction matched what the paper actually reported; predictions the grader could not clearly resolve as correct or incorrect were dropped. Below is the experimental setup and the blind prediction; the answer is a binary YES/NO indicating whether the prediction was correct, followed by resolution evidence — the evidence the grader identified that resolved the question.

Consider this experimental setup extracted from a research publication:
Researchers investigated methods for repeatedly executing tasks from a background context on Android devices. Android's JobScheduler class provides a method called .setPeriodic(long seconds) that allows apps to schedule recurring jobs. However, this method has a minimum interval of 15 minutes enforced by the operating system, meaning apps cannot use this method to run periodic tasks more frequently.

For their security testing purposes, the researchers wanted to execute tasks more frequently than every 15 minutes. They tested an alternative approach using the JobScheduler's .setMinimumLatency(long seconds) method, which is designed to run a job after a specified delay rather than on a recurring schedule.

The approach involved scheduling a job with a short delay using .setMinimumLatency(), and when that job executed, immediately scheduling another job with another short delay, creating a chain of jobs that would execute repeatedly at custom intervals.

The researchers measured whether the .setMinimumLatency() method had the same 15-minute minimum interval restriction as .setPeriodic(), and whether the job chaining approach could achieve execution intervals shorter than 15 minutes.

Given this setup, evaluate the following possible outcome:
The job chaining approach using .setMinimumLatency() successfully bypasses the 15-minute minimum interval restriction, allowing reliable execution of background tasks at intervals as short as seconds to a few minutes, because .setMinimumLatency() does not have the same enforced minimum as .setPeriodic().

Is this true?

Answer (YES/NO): YES